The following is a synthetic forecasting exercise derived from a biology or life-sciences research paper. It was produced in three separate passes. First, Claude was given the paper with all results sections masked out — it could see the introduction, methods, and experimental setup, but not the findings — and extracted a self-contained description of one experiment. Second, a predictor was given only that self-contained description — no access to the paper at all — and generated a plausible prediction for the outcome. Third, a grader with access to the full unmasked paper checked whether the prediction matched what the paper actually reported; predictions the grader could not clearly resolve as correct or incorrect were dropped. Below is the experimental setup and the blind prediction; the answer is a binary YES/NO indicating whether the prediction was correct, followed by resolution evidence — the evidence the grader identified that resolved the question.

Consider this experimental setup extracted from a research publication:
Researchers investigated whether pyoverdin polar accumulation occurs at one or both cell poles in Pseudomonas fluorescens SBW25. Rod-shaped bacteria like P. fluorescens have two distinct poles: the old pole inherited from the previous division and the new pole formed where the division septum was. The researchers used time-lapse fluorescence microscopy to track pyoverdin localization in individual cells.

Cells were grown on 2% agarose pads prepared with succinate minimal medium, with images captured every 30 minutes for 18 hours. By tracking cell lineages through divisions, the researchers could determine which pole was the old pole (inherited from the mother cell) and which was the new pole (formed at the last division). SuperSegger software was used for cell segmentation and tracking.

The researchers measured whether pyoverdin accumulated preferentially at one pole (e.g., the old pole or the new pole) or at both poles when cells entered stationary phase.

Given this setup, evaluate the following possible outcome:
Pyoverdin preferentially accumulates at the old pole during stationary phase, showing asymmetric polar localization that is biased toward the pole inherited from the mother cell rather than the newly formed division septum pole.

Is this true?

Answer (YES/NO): NO